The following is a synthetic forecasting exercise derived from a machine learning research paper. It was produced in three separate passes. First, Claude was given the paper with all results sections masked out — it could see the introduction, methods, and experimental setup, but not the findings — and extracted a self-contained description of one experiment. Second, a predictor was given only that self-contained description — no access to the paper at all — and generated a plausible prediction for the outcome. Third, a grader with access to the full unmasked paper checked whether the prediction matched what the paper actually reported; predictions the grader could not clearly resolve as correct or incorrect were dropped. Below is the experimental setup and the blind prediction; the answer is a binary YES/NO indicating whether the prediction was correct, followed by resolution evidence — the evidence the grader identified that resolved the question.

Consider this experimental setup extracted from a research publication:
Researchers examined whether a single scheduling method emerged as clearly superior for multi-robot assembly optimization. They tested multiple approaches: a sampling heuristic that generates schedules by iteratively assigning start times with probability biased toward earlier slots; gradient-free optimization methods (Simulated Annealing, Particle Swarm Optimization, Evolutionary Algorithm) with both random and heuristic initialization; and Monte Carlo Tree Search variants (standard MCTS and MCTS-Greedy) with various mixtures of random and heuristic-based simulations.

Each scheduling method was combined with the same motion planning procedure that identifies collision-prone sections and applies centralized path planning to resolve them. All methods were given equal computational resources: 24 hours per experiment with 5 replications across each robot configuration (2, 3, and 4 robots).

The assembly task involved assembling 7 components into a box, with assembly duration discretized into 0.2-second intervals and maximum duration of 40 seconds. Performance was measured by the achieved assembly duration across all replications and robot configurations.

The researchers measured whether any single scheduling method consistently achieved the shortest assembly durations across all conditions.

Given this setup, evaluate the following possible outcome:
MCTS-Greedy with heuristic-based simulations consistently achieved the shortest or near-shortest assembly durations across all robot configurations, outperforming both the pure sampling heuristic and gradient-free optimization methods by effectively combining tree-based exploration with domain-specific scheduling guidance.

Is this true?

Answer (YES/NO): NO